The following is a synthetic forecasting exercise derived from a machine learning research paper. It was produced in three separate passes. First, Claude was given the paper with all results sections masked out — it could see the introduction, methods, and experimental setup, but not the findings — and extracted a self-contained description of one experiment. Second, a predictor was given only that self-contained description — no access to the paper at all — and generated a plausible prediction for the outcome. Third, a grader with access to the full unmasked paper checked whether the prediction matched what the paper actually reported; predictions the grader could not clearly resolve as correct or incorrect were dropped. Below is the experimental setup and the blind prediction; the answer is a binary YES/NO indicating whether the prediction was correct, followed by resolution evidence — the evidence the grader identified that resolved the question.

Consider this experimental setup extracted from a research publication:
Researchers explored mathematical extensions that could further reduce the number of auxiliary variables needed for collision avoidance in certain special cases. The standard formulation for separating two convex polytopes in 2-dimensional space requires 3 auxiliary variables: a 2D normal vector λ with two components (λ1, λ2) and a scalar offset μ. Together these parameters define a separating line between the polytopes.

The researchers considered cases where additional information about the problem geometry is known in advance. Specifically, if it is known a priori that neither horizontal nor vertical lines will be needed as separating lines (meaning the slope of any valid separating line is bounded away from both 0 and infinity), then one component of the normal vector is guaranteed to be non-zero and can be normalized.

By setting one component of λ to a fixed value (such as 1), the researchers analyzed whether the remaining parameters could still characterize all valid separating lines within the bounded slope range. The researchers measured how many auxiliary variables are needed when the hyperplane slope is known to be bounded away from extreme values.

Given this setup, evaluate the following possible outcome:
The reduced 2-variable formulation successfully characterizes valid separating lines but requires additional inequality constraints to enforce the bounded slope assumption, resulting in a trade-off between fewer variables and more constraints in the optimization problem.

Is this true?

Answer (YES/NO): NO